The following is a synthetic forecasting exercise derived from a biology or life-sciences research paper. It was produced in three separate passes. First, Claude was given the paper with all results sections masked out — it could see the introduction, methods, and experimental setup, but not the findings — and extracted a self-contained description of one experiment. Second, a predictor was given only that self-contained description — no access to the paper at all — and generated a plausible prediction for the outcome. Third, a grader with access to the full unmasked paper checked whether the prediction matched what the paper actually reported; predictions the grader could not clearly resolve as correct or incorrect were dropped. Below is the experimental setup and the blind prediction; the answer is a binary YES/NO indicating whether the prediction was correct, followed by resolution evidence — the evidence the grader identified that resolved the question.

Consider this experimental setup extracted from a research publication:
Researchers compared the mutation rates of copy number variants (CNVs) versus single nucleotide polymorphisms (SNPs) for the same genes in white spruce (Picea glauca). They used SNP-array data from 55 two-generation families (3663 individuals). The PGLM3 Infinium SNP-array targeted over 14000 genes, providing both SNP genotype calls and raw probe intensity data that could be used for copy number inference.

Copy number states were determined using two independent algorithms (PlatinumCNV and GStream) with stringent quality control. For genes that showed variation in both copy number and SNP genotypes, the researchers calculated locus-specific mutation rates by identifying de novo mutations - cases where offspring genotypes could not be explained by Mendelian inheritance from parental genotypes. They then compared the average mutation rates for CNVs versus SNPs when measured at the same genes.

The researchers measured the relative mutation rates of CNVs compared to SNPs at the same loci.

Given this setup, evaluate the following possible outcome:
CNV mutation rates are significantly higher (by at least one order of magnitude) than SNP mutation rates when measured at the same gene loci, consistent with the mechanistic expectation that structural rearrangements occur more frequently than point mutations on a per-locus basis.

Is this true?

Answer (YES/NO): NO